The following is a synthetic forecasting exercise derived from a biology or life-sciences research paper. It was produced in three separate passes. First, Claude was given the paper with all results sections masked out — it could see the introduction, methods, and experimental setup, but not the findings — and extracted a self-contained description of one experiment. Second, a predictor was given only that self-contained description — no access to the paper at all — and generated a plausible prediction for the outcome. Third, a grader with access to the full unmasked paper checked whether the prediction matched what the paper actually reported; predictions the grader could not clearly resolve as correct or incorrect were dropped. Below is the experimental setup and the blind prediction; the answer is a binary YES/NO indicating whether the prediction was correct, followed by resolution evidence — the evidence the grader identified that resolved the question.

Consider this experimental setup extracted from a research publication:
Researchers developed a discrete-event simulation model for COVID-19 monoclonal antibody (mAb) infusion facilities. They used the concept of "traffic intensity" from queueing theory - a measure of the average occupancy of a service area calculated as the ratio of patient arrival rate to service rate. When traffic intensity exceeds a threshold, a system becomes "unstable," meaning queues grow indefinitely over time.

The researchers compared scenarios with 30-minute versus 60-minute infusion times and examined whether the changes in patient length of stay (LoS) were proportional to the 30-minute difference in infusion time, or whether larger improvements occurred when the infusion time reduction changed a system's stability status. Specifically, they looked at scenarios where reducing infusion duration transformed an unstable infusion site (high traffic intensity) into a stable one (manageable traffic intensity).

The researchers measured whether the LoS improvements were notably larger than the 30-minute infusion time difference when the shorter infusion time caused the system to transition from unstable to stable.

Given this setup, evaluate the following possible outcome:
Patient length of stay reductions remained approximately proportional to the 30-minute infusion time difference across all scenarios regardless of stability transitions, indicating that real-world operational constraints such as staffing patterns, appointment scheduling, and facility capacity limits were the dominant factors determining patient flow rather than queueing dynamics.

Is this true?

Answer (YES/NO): NO